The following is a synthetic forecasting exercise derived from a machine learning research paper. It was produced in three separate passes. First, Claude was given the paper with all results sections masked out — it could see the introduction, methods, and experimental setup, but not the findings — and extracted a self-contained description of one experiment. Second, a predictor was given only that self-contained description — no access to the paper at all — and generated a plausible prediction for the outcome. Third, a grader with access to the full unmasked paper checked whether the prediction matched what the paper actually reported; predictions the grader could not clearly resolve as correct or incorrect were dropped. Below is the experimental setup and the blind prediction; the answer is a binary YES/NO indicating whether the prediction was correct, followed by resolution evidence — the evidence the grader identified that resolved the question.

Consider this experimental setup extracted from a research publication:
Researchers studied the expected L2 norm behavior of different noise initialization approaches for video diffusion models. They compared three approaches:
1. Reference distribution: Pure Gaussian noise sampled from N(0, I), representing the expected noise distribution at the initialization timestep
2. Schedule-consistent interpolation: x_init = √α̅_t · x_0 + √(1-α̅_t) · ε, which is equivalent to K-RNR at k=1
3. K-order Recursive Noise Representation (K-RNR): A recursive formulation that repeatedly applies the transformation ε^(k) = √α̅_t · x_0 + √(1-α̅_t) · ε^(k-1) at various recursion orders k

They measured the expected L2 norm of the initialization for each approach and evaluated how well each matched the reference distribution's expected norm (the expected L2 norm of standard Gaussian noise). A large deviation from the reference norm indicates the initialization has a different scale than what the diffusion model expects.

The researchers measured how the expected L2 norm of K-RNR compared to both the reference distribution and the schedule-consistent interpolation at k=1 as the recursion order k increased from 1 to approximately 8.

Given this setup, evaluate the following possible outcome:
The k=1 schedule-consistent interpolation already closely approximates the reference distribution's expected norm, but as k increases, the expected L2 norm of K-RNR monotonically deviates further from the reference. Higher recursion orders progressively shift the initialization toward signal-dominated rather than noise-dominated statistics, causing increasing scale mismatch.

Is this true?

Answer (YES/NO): NO